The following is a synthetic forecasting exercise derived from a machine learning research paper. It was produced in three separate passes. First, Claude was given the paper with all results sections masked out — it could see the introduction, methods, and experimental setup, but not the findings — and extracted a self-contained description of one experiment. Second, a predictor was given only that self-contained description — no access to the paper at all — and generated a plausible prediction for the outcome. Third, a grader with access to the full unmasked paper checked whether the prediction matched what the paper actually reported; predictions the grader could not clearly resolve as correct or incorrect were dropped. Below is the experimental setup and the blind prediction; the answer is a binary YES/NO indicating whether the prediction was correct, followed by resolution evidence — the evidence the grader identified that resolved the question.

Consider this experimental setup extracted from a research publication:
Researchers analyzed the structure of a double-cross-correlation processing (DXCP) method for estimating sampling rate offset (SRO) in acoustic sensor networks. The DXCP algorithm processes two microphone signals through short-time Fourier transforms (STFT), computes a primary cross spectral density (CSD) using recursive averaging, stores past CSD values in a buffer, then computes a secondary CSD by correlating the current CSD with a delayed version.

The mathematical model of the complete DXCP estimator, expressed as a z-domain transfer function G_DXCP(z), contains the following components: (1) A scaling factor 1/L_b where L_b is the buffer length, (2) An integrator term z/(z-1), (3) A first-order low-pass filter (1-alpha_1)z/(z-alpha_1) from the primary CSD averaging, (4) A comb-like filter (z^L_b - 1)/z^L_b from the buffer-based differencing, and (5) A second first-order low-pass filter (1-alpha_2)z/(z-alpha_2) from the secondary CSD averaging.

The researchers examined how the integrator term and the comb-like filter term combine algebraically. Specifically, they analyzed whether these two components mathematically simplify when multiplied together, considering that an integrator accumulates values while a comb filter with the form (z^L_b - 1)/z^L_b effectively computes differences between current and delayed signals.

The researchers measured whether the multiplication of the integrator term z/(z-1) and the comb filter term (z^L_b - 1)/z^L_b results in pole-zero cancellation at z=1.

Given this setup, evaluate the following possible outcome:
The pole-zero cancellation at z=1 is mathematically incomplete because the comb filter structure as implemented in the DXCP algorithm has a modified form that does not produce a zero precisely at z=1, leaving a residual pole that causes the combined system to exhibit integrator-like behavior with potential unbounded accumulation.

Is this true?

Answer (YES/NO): NO